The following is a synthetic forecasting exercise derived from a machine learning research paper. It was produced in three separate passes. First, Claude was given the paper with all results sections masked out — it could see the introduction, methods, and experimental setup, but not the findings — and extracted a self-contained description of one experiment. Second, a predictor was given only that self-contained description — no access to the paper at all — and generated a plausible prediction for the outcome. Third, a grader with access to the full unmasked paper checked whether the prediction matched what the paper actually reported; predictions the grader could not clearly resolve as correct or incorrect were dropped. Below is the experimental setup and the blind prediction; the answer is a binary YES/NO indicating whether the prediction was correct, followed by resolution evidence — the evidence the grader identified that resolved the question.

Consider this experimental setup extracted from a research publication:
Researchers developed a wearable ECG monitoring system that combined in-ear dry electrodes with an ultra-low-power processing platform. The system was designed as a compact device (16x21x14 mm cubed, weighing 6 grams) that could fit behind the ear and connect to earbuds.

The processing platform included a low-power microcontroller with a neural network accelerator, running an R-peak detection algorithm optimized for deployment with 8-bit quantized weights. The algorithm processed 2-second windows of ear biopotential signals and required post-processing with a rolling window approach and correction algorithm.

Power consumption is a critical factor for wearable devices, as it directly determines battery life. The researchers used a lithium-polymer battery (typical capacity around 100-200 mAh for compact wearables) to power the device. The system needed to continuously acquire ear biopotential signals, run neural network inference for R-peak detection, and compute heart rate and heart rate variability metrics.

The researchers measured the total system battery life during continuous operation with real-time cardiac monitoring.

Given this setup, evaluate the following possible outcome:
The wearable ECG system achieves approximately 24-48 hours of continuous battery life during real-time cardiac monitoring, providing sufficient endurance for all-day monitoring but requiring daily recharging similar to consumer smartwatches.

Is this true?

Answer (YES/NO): YES